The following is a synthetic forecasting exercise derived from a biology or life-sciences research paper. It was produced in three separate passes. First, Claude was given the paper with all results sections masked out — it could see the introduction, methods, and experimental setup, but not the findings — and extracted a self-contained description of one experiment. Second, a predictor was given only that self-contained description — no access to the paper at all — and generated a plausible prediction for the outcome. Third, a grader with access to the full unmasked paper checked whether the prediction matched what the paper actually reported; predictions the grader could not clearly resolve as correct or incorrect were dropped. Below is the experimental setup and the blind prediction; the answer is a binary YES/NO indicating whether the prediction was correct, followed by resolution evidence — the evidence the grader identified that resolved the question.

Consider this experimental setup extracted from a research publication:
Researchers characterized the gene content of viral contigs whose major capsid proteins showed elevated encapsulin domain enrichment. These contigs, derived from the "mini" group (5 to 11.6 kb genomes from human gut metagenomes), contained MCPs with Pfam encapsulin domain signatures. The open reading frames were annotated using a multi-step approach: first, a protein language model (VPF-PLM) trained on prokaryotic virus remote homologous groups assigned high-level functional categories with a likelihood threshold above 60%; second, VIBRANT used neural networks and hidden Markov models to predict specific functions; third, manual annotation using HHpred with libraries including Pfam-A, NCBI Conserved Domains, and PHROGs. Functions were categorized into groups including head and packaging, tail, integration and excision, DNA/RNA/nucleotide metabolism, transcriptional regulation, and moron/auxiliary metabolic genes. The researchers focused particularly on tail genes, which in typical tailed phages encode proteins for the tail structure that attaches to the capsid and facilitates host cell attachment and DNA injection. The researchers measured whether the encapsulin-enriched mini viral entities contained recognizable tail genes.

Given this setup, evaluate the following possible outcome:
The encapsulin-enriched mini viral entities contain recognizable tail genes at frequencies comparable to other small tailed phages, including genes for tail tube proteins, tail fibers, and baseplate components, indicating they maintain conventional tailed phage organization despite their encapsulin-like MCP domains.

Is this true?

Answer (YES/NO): NO